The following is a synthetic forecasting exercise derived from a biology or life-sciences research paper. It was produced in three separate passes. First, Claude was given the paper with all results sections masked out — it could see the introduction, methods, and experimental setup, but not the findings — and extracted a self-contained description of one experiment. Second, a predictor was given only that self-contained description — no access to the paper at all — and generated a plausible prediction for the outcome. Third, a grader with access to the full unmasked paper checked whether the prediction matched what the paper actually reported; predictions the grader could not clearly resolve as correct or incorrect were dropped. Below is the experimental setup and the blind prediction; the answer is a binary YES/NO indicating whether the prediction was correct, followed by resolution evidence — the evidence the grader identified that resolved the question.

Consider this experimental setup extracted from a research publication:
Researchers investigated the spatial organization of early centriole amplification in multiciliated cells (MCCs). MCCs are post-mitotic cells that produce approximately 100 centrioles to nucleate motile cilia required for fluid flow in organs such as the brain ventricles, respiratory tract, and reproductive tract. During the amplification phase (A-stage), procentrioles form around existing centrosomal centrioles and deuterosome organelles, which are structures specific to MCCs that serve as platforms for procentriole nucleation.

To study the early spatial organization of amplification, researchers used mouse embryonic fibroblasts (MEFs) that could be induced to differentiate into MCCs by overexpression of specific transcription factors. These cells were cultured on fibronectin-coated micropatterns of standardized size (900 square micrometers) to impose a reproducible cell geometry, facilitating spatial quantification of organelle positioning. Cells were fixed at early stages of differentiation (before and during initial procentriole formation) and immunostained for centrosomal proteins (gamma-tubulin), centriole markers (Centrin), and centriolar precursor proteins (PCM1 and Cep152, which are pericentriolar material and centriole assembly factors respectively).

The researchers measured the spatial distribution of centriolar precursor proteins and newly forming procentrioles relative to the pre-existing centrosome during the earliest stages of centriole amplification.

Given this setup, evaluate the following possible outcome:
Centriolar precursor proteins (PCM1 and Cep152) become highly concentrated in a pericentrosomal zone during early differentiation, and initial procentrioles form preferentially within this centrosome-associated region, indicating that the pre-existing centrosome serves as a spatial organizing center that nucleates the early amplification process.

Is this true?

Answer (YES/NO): YES